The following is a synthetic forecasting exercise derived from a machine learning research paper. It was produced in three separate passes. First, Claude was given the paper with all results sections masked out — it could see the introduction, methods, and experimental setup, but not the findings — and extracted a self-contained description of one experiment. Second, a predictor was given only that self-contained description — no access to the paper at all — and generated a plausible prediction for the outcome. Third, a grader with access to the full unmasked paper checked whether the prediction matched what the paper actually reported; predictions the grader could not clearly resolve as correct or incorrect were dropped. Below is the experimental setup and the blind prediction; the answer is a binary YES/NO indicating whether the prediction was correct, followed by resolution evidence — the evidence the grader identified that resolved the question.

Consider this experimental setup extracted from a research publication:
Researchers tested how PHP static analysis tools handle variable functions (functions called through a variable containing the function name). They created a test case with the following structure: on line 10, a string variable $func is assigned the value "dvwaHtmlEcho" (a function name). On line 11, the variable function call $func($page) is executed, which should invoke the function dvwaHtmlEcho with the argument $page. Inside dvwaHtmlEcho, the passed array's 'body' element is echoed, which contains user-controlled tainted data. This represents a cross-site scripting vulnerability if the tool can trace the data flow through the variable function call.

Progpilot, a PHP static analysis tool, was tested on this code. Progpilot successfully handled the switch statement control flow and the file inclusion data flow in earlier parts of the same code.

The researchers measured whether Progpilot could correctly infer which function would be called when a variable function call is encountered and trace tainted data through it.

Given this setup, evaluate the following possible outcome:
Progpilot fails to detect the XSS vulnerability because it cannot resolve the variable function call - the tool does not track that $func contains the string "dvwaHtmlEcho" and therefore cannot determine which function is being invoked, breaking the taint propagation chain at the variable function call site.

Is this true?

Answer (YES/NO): YES